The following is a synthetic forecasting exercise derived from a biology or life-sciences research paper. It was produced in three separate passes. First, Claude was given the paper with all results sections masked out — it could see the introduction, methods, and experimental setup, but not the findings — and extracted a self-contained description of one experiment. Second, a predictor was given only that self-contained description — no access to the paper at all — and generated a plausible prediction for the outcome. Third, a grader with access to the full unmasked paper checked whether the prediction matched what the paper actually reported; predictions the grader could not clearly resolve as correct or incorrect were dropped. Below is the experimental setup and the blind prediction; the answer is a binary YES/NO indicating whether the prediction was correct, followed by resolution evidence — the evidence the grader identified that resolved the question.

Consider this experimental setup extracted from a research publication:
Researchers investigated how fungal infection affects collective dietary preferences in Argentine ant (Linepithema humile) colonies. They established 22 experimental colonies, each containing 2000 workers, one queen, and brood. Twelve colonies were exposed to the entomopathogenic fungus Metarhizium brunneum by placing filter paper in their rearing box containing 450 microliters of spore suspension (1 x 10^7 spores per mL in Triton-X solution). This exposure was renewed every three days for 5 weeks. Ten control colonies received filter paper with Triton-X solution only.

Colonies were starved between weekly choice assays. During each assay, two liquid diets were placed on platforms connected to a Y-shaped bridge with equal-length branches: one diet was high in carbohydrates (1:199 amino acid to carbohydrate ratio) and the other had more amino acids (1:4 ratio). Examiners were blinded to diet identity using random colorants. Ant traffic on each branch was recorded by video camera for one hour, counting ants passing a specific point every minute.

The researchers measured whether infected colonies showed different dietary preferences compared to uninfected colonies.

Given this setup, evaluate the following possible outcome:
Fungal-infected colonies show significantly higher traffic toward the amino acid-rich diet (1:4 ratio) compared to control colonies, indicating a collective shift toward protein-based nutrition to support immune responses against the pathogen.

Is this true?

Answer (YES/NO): YES